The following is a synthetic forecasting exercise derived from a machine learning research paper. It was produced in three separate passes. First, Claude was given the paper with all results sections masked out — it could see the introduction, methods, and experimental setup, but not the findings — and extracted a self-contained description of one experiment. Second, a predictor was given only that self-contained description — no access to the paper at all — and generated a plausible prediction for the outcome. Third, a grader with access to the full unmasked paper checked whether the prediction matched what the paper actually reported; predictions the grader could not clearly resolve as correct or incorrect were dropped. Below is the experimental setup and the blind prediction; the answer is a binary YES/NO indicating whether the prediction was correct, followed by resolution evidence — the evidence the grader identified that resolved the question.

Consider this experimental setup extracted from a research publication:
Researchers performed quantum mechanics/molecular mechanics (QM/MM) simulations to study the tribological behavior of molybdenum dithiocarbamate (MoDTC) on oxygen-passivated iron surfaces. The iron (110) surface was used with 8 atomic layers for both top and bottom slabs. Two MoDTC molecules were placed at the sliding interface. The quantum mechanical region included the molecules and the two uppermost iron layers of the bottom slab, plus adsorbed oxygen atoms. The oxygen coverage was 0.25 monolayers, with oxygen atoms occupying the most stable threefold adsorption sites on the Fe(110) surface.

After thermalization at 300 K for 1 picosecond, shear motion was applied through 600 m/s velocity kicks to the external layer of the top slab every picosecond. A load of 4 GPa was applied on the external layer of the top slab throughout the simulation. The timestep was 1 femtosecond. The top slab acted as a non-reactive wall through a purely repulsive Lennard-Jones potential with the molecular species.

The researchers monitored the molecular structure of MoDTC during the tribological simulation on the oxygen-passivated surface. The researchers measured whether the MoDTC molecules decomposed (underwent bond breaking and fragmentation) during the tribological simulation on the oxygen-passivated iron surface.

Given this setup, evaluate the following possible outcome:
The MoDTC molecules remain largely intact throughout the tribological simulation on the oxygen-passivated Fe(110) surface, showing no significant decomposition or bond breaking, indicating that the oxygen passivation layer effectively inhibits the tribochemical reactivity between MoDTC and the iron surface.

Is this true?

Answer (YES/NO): YES